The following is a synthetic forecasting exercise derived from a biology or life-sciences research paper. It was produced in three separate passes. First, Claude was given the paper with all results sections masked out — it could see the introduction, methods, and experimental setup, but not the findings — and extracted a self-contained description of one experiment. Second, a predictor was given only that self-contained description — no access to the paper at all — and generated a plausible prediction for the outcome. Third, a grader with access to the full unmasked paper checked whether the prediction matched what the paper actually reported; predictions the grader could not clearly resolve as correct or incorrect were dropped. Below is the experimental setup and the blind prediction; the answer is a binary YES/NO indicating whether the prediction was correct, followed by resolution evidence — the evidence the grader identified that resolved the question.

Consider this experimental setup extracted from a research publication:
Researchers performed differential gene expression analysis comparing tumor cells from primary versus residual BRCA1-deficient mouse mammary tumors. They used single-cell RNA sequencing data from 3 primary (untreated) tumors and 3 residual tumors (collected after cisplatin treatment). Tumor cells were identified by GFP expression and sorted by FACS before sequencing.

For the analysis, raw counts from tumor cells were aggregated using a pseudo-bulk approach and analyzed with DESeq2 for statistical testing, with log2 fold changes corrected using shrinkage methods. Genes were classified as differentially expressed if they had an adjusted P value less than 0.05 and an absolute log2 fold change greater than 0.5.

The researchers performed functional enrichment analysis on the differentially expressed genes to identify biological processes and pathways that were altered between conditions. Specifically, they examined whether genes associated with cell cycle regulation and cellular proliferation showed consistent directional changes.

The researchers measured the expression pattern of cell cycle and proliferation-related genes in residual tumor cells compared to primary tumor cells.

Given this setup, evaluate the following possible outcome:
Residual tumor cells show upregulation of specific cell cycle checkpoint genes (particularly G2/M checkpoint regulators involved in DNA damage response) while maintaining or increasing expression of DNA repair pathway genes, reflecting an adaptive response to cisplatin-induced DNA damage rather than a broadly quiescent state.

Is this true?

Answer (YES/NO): NO